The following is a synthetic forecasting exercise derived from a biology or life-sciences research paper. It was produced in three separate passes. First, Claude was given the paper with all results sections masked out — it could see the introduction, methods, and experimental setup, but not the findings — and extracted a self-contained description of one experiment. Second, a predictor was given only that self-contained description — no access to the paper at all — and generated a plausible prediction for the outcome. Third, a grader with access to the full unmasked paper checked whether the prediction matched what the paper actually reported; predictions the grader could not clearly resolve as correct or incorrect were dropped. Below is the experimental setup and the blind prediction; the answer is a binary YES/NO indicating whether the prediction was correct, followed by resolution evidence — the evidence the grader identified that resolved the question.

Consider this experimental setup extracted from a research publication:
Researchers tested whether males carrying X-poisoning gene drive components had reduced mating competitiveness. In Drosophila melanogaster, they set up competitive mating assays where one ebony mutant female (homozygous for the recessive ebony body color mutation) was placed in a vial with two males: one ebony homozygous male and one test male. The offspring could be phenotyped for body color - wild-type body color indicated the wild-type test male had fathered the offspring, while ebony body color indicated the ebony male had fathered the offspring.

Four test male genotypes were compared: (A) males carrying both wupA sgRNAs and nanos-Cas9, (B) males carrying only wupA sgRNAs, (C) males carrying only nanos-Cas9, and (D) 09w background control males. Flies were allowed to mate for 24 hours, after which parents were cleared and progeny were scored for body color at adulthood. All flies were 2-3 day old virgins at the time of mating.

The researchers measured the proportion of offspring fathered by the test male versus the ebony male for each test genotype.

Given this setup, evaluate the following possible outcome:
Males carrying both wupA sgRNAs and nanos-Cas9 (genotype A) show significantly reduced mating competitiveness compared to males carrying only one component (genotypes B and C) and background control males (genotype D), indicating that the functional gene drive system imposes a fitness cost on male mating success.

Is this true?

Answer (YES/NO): NO